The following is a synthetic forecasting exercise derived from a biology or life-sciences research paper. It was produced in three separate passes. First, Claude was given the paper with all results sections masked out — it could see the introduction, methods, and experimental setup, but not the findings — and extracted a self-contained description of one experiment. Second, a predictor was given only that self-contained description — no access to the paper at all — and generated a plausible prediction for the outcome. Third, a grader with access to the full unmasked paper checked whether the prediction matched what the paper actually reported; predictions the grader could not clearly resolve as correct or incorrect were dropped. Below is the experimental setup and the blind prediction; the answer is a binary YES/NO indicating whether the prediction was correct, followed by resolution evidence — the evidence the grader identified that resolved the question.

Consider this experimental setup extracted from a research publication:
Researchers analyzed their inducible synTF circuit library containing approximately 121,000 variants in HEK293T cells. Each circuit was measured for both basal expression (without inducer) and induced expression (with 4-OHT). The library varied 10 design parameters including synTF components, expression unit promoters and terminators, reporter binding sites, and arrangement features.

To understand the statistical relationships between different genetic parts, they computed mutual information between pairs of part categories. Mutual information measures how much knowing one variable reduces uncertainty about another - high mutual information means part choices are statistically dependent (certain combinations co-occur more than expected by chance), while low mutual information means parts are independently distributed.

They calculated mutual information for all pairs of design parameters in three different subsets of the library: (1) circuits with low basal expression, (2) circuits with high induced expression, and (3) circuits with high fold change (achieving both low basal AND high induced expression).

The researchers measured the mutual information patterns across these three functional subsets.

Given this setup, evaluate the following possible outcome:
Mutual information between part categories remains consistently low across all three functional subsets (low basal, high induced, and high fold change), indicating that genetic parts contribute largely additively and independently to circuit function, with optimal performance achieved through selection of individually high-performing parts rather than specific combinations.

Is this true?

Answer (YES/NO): NO